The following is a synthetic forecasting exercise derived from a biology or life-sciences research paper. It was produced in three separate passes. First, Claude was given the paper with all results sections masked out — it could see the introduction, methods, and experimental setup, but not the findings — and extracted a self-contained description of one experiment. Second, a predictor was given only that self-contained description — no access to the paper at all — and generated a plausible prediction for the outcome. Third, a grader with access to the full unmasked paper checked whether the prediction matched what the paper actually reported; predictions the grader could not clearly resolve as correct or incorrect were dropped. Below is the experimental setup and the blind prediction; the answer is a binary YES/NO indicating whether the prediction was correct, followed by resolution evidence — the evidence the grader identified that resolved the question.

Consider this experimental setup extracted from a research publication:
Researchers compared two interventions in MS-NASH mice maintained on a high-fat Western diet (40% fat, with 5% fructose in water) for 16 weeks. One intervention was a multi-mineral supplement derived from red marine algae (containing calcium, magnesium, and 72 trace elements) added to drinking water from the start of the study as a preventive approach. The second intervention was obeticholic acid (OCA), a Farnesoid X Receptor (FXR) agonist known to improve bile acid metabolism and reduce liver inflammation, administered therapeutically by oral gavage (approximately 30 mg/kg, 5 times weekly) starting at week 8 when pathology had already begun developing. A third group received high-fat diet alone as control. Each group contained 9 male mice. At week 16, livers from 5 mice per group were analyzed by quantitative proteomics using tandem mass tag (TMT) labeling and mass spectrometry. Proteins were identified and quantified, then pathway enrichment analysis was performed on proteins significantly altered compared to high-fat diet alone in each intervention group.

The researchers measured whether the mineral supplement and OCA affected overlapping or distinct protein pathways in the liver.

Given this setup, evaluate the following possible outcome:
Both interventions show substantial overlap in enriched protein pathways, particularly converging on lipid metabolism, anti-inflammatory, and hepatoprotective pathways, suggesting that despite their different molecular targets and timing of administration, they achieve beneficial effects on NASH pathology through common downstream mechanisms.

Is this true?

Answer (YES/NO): NO